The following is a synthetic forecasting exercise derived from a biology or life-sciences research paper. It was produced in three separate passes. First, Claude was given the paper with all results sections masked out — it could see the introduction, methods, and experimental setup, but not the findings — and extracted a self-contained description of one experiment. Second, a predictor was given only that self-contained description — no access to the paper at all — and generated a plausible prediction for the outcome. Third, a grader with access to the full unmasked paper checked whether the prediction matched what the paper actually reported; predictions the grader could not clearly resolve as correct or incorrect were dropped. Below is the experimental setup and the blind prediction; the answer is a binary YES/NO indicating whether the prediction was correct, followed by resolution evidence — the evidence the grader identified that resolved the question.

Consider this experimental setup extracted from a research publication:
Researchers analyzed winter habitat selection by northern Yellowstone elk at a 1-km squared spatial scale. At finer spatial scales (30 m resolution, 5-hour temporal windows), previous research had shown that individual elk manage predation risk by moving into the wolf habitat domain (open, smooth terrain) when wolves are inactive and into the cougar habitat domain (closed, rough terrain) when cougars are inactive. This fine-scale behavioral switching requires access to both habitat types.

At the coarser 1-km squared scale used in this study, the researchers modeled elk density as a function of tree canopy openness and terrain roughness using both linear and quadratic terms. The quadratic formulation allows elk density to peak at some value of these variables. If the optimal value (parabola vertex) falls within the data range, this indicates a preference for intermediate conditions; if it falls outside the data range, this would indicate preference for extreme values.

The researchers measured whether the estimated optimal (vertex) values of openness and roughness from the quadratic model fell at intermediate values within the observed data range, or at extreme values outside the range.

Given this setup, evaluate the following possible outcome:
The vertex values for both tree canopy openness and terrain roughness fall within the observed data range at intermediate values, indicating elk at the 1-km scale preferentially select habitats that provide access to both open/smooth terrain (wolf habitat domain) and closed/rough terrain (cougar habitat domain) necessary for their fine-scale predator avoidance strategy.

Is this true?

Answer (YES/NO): NO